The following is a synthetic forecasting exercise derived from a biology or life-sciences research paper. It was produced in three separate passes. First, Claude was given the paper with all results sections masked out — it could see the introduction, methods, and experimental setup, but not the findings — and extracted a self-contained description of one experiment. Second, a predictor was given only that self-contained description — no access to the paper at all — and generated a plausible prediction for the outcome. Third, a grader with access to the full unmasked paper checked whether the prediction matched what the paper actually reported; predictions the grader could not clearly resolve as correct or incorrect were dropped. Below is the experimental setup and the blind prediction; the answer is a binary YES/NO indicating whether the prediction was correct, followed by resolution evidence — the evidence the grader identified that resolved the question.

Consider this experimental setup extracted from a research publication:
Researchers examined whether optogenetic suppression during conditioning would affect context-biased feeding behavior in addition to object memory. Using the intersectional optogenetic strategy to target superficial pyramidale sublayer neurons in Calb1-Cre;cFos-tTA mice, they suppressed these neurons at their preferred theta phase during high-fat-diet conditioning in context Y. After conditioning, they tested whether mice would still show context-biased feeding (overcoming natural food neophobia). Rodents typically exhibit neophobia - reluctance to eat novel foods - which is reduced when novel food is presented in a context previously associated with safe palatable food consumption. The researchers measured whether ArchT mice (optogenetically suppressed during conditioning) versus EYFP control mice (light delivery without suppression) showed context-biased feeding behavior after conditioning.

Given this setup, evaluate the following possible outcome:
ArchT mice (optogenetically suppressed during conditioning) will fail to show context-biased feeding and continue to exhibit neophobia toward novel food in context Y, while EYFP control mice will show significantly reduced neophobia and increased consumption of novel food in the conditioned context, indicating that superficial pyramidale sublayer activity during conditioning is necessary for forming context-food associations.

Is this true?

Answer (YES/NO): YES